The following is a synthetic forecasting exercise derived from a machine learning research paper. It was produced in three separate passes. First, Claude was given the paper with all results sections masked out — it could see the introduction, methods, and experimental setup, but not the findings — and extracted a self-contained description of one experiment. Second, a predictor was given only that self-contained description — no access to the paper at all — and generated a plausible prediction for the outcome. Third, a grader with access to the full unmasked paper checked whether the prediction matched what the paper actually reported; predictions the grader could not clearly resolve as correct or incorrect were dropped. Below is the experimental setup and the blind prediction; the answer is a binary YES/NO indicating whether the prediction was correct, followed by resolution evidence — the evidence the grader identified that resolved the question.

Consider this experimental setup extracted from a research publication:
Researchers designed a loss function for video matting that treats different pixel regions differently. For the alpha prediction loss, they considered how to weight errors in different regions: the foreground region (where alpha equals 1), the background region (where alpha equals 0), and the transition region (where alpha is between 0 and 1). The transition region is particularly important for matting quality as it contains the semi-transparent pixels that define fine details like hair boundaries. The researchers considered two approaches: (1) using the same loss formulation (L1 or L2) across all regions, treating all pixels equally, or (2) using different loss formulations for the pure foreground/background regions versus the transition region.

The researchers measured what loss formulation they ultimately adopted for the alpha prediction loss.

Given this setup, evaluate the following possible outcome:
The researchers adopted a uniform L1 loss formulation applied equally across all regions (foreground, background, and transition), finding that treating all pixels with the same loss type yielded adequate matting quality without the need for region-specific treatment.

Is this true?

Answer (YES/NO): NO